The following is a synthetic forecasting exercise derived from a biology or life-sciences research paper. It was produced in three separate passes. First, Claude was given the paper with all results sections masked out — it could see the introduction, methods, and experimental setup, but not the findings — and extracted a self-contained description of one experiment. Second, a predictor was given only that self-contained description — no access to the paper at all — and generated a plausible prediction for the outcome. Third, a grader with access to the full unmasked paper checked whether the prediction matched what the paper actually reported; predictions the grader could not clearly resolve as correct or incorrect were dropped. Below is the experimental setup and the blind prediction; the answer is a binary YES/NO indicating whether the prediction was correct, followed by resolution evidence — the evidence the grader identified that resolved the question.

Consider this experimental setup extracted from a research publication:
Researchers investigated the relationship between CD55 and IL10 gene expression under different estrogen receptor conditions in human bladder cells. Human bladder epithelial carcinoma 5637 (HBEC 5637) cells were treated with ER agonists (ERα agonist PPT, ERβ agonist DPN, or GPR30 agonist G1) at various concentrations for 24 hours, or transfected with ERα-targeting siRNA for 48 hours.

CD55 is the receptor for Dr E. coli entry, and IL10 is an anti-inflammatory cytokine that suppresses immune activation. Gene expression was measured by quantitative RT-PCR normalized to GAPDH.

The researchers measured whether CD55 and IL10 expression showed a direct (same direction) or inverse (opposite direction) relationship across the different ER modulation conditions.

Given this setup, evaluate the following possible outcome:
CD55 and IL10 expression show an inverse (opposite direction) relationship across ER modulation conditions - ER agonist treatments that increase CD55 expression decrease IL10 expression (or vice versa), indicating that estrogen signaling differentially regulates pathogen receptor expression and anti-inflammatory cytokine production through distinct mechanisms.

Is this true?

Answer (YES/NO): NO